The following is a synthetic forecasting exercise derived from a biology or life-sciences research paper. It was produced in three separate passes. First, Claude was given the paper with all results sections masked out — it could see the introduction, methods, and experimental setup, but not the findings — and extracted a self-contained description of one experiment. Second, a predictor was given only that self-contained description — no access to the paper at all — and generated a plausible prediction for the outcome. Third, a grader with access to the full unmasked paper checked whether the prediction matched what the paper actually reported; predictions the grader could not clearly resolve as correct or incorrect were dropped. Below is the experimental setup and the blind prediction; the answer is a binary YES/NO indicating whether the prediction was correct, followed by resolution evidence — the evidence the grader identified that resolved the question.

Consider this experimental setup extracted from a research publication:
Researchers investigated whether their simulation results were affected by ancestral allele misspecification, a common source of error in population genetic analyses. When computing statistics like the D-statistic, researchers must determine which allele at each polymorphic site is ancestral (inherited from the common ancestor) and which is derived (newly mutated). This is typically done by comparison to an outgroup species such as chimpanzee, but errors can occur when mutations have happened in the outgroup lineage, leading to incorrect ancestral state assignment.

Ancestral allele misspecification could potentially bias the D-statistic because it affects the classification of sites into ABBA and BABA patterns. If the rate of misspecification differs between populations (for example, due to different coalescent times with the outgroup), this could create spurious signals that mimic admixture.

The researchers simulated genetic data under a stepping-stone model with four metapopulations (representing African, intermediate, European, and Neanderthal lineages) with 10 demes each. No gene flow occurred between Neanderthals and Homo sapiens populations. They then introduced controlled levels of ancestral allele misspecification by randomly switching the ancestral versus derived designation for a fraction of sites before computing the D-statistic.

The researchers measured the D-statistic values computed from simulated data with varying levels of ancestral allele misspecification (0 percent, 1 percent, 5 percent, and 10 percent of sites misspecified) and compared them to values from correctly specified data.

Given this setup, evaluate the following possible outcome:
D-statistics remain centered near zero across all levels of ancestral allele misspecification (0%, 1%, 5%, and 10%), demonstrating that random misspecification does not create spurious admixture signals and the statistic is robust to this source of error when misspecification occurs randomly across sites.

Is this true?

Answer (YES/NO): NO